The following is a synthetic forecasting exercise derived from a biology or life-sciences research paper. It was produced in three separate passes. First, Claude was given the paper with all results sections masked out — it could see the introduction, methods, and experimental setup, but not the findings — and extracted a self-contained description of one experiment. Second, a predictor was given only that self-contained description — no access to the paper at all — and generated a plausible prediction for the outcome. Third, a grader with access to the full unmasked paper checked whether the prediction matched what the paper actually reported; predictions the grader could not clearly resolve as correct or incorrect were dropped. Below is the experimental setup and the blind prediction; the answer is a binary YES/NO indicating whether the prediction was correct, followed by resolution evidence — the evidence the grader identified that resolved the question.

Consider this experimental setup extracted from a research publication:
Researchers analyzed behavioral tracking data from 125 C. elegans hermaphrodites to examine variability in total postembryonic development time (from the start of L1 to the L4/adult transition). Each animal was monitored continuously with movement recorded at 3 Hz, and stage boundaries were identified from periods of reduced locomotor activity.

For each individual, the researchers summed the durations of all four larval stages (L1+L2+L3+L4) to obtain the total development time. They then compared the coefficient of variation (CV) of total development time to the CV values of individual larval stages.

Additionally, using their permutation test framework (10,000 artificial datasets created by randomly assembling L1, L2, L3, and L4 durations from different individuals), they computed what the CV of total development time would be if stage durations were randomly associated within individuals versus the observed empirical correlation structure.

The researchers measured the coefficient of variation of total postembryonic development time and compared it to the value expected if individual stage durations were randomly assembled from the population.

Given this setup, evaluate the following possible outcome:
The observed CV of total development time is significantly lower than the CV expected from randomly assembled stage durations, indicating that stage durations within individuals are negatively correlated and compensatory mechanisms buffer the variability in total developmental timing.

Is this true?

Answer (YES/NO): NO